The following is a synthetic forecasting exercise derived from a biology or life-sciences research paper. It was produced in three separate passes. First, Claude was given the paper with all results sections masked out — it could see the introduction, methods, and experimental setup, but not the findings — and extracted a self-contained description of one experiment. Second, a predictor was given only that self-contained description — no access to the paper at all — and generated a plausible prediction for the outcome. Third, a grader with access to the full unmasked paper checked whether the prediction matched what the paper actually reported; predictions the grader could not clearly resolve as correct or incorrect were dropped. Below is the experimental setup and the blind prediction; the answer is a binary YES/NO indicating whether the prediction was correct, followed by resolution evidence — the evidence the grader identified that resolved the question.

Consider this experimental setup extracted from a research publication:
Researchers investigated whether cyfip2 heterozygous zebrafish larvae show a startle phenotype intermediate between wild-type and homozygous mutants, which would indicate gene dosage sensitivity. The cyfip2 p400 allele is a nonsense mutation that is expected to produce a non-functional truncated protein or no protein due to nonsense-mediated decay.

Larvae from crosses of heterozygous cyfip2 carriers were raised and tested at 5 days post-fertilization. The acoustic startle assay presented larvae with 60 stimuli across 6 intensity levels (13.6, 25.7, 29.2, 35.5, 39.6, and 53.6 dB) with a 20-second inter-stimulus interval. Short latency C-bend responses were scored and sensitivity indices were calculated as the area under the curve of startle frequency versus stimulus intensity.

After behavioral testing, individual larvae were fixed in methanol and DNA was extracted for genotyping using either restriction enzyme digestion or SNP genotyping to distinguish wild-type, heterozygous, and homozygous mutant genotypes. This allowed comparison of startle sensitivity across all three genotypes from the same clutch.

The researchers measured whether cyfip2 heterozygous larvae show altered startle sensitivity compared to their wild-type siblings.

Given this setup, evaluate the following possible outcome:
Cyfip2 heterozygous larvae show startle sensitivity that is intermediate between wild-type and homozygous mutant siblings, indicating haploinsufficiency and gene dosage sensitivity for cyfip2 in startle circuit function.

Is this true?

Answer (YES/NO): NO